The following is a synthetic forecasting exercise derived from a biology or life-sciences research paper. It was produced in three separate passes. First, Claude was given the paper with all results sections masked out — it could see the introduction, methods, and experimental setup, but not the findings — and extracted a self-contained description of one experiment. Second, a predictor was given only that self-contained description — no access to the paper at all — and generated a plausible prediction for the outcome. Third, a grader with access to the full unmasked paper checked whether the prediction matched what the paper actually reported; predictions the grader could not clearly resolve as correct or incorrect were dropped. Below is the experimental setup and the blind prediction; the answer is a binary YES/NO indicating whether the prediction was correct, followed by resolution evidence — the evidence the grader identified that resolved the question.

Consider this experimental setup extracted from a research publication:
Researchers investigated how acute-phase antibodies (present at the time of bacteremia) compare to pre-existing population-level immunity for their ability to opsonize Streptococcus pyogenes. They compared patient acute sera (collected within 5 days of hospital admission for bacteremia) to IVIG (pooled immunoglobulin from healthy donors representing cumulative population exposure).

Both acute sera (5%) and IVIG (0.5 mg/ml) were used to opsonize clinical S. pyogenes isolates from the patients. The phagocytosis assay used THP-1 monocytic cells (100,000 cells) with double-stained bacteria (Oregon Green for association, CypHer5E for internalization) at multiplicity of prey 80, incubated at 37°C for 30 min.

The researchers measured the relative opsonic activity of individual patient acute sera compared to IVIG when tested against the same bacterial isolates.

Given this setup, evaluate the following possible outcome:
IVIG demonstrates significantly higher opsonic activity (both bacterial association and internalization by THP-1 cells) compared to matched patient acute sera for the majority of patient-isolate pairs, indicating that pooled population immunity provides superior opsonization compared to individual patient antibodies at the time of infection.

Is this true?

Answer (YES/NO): NO